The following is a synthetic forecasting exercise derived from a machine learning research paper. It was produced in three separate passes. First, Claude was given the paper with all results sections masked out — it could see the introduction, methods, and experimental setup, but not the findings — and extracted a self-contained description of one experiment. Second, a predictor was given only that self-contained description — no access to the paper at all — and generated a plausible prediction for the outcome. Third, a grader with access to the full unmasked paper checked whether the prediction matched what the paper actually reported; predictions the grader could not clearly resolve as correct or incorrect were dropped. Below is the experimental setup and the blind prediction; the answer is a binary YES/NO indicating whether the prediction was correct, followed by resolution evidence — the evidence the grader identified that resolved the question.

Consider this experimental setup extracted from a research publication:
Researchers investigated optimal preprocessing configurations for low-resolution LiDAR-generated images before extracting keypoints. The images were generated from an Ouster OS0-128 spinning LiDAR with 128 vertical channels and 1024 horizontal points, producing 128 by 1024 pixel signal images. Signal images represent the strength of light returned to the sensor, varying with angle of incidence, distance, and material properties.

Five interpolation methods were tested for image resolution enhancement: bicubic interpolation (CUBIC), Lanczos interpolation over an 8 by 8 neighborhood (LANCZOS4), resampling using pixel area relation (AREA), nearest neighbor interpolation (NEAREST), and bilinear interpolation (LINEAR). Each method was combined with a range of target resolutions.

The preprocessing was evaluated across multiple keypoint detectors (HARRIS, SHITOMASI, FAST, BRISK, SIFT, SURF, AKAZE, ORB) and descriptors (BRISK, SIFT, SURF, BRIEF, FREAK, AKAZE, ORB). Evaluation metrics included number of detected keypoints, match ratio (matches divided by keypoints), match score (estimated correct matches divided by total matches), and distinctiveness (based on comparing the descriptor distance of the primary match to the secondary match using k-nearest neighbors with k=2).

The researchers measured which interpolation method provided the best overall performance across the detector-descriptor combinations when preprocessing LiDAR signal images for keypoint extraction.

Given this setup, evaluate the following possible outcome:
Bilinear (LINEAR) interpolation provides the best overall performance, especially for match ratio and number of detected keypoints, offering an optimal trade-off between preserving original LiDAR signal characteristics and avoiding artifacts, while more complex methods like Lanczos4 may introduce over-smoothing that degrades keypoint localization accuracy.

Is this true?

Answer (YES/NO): NO